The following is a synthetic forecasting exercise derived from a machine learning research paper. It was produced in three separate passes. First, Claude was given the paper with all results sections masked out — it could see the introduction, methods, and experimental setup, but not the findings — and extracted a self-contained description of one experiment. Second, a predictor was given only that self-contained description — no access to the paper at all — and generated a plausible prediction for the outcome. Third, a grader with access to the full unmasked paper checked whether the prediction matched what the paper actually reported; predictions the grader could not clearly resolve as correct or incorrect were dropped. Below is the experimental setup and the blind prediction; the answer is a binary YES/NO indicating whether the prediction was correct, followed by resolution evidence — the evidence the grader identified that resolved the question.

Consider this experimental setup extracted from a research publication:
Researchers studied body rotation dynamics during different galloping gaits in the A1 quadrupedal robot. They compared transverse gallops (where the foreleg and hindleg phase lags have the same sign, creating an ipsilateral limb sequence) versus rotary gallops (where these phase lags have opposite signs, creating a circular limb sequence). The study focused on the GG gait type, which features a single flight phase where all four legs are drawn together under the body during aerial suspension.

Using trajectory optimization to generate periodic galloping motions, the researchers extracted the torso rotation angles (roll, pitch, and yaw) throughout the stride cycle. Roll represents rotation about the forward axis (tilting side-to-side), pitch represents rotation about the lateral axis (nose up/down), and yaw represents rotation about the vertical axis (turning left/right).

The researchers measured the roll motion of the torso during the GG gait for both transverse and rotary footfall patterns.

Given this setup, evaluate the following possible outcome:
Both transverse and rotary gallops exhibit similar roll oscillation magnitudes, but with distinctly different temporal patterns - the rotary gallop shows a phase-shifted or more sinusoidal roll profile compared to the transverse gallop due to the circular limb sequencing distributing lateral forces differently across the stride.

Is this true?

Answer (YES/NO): NO